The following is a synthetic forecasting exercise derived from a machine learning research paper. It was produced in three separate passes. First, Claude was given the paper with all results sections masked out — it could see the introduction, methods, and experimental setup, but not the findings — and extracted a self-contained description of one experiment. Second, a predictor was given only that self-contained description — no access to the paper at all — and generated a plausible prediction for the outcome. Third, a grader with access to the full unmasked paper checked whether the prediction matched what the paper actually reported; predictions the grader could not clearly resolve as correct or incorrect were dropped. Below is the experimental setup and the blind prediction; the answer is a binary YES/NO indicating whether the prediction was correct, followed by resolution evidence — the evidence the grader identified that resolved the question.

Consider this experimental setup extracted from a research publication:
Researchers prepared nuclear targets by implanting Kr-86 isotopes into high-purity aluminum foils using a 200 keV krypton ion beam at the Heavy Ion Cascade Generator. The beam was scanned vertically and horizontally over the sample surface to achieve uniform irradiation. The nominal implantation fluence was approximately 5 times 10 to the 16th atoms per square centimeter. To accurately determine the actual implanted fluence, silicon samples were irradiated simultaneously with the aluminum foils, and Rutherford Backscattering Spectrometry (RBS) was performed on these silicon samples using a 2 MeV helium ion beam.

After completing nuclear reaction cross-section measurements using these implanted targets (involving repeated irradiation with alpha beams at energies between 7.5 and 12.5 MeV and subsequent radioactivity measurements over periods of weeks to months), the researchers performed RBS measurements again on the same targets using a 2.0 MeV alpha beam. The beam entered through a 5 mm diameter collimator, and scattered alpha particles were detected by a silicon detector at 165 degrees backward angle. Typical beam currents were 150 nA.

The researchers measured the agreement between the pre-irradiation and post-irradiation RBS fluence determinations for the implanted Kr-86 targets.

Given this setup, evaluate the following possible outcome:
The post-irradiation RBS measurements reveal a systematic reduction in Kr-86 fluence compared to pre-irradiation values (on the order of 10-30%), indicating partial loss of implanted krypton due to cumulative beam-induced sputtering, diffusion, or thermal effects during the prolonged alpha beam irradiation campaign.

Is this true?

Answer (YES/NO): NO